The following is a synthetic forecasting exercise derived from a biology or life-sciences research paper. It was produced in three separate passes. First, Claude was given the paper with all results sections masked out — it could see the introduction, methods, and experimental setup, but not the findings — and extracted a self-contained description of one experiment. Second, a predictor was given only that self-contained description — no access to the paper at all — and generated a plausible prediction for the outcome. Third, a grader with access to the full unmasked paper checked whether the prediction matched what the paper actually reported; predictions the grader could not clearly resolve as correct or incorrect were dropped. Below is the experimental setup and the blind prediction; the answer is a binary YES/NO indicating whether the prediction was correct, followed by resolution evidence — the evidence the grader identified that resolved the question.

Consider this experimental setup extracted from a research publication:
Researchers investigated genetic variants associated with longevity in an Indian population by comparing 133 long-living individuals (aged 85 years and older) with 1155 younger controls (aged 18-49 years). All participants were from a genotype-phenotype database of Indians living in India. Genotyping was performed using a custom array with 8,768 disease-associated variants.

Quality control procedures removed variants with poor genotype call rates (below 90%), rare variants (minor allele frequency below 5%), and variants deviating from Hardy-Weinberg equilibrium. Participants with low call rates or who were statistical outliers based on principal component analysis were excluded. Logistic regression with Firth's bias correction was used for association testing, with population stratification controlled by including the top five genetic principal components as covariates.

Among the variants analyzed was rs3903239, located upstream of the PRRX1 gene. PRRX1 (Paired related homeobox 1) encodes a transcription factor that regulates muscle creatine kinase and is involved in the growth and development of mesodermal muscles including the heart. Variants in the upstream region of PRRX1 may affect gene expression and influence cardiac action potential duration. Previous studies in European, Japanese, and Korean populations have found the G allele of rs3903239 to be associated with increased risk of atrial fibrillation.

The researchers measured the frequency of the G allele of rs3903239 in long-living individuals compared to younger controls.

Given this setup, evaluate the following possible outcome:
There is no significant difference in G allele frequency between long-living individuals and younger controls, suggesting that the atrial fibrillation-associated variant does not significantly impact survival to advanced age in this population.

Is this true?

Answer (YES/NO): NO